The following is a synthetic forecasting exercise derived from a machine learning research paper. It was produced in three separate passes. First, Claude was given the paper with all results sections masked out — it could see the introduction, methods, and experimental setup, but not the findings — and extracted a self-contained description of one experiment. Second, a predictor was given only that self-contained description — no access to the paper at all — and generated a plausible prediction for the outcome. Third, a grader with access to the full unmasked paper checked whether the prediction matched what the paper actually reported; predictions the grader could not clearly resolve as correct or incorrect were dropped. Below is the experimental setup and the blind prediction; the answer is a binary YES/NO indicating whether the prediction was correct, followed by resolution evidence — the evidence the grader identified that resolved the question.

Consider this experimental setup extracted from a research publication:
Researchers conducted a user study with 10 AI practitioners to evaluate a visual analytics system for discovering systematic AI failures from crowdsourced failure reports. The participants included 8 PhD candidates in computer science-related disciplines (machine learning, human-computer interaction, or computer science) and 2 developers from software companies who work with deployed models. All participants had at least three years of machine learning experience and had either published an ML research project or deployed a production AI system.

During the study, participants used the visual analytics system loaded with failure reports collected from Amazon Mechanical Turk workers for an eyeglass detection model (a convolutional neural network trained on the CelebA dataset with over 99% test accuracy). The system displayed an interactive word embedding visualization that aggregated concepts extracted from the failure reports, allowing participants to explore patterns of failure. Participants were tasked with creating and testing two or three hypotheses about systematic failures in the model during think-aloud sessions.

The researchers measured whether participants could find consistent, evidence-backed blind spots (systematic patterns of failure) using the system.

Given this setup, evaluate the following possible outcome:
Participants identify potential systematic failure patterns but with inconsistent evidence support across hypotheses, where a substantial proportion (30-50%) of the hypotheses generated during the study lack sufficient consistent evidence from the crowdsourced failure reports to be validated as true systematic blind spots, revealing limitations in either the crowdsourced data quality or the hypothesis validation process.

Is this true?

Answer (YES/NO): NO